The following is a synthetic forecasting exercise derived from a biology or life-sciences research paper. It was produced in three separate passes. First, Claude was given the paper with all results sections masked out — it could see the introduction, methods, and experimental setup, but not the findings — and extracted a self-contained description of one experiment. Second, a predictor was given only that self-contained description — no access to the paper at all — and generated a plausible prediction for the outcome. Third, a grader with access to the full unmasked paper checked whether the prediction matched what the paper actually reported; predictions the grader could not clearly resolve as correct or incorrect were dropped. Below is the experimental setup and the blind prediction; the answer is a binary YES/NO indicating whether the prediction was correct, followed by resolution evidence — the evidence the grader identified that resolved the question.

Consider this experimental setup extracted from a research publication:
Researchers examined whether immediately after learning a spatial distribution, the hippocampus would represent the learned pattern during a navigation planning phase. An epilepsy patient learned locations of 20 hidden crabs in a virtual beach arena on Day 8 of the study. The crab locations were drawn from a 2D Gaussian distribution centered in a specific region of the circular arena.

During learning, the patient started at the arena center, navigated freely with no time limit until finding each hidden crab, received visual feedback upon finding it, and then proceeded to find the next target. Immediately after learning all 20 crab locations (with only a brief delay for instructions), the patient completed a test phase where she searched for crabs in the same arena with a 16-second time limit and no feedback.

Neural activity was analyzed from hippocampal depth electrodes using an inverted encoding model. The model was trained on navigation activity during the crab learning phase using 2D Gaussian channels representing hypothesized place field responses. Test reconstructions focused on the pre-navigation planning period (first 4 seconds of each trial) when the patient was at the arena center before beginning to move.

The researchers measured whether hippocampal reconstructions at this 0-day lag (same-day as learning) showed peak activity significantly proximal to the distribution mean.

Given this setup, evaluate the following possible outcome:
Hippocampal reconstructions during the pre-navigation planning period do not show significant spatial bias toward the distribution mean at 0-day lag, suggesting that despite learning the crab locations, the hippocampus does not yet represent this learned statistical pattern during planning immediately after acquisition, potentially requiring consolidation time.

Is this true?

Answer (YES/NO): NO